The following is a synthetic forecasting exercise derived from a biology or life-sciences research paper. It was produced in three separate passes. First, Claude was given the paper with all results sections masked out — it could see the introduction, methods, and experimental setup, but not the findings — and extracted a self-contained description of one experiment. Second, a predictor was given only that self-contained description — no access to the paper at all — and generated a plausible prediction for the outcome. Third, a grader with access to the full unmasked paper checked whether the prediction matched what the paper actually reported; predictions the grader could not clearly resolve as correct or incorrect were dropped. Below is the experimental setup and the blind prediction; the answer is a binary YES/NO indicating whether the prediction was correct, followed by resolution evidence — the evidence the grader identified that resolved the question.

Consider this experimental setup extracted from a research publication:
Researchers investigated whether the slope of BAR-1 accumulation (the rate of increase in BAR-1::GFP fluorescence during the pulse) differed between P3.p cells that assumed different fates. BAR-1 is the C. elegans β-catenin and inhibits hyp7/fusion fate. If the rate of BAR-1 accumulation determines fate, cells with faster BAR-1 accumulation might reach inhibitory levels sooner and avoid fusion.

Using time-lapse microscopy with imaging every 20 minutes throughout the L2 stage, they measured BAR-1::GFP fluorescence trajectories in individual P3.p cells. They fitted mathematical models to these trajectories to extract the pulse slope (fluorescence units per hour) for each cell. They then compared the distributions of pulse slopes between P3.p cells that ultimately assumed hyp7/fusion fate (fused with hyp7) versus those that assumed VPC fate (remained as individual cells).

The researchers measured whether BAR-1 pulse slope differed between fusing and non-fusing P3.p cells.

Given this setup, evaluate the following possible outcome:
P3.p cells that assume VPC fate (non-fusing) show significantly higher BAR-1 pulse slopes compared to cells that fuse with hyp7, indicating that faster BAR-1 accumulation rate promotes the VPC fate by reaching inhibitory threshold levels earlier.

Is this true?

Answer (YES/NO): NO